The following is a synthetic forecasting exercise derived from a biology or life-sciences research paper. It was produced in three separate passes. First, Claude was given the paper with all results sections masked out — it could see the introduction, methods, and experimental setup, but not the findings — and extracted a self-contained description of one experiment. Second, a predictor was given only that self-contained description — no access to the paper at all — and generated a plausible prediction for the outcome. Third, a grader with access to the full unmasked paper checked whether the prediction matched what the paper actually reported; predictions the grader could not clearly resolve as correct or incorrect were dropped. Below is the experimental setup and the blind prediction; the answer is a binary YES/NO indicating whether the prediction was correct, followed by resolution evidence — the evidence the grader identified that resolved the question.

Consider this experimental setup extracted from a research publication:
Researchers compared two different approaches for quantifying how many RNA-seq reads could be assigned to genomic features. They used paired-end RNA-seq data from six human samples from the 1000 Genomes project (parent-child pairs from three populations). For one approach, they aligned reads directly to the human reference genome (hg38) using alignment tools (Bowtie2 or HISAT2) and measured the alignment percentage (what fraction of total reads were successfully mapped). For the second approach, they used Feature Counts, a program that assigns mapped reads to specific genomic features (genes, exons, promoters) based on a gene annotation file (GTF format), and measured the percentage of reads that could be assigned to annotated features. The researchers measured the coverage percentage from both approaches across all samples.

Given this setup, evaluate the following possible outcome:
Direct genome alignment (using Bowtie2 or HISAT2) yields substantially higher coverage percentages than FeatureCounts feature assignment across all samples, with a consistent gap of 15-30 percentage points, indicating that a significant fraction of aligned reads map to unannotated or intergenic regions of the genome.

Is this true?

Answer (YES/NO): NO